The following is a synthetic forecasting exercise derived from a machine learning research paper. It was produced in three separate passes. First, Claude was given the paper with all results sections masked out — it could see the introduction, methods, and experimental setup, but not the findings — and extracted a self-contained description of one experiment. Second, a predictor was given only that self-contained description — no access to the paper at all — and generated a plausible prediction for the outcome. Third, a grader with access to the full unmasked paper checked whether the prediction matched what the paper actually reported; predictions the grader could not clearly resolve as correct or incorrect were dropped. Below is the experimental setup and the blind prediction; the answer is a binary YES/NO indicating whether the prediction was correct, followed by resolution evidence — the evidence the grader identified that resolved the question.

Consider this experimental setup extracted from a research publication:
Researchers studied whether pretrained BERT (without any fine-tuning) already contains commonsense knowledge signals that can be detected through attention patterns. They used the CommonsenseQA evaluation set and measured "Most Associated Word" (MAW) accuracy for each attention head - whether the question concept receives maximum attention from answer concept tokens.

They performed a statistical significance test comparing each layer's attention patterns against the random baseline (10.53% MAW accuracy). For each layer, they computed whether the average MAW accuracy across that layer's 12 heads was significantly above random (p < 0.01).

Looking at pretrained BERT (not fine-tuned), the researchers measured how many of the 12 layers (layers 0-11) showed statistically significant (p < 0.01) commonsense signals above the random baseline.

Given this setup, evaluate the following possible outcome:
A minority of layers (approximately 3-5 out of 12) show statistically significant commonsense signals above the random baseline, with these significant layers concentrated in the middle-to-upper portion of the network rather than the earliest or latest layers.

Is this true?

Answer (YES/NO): NO